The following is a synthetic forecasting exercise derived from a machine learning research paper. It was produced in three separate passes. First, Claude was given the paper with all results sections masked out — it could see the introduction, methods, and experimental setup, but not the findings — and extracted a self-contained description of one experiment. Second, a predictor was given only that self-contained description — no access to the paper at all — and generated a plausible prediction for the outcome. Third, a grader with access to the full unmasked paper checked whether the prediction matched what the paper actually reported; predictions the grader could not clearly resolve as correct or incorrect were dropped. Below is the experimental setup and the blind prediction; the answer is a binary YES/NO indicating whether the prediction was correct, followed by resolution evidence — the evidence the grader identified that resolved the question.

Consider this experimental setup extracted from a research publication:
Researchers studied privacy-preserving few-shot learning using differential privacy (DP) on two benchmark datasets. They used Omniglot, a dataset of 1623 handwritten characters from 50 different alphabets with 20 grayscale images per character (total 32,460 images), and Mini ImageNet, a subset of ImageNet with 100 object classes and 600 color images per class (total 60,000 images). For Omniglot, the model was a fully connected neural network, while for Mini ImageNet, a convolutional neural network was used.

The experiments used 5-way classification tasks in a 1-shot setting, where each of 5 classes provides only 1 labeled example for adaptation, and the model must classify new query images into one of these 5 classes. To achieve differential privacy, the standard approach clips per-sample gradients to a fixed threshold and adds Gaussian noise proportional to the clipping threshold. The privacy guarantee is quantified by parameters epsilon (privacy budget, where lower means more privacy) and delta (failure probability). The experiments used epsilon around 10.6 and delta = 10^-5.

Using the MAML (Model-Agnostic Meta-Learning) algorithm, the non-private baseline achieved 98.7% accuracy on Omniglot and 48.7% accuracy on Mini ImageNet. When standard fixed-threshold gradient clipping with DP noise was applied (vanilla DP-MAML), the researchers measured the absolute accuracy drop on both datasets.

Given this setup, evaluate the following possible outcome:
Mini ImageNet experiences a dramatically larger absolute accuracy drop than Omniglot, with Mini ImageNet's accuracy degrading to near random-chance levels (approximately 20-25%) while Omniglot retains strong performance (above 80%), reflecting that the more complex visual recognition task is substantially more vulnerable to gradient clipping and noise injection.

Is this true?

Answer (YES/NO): NO